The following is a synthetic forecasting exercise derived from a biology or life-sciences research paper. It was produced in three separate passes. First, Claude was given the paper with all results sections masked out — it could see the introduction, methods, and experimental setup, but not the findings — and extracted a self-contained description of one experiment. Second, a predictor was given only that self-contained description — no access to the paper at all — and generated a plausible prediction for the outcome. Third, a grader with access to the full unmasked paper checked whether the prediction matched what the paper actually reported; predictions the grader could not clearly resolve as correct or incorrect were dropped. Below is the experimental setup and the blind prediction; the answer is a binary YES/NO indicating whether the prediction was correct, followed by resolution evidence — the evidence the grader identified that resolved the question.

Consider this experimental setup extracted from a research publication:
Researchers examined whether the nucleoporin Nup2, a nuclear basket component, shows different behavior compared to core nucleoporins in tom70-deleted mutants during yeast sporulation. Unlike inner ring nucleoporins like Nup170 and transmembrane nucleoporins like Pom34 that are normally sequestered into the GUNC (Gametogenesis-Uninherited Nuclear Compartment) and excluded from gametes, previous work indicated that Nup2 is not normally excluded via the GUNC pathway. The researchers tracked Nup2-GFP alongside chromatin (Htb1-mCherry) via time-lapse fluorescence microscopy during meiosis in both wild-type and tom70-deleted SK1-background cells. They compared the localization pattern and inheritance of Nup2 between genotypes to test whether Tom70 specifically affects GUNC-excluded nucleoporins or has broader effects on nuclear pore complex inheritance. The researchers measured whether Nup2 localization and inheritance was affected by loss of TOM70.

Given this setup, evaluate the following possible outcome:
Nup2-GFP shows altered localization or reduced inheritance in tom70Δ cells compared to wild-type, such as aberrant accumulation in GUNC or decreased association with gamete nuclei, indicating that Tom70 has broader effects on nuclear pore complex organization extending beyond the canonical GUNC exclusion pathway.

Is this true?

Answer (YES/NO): NO